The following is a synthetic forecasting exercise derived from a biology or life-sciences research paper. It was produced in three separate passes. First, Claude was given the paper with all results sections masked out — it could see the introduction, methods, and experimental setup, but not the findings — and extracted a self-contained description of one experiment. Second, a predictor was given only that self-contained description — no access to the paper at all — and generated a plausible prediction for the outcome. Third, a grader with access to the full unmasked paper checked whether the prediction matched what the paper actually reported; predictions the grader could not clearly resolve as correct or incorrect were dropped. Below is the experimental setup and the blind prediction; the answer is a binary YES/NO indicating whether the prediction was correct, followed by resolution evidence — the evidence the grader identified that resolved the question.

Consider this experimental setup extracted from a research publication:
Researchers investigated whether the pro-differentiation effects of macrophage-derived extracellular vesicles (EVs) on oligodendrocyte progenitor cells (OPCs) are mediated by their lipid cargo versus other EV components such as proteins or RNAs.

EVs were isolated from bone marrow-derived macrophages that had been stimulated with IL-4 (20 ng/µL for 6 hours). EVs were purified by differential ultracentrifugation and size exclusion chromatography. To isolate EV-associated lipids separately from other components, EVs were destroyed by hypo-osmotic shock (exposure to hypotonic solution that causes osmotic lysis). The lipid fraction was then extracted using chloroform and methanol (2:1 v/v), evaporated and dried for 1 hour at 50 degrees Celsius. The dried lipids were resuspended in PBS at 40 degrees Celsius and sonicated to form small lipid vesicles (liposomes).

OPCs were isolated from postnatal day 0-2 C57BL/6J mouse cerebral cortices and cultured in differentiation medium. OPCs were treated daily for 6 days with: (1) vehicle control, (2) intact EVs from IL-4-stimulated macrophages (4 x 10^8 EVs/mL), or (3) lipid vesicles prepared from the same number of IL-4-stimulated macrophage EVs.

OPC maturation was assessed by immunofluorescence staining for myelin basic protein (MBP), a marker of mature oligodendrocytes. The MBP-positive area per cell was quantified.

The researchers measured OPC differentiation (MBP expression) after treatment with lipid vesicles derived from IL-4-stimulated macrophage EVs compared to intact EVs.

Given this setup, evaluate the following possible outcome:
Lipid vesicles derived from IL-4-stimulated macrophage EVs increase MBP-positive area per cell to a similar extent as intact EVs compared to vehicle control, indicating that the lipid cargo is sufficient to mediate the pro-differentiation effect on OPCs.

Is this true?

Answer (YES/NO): YES